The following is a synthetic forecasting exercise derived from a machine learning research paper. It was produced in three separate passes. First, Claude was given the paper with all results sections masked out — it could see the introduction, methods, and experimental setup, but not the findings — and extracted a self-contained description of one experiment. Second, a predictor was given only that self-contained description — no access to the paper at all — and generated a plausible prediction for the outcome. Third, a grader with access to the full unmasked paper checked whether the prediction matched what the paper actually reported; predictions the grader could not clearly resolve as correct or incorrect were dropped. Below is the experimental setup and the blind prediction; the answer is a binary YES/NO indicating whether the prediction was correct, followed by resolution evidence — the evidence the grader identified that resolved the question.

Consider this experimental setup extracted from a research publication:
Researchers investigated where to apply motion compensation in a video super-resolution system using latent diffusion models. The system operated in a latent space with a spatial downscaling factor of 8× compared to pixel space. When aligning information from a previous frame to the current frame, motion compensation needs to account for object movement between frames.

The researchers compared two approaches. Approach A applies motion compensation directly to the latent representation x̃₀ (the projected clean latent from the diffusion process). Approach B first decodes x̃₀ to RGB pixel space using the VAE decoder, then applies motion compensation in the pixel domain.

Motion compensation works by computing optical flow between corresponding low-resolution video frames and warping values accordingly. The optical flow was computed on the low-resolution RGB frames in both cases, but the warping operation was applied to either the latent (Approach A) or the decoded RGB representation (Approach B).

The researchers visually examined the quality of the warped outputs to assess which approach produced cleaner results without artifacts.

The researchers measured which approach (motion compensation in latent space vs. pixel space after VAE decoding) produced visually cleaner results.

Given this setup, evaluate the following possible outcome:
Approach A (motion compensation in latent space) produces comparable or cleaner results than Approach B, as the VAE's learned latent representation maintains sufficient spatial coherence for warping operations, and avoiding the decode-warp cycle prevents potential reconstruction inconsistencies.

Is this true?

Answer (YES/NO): NO